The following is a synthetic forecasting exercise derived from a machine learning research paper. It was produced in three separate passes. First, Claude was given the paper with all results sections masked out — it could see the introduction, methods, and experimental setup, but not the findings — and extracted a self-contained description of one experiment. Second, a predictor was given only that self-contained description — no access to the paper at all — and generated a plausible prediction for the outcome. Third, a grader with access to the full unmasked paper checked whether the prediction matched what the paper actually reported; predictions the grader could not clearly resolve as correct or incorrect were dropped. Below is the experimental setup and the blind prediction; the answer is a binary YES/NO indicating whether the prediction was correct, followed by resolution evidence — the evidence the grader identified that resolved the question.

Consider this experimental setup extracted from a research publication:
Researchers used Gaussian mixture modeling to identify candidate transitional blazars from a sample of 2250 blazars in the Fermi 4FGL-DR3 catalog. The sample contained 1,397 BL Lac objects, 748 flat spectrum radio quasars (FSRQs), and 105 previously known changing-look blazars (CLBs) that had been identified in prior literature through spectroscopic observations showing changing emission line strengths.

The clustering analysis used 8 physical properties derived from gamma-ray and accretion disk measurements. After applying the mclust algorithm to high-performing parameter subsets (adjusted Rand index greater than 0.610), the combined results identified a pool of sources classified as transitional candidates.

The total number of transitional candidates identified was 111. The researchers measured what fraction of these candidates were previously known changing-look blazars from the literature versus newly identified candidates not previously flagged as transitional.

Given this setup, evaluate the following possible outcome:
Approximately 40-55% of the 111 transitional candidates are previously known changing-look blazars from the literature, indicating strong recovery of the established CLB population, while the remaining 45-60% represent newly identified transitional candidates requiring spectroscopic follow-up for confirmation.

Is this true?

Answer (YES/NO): NO